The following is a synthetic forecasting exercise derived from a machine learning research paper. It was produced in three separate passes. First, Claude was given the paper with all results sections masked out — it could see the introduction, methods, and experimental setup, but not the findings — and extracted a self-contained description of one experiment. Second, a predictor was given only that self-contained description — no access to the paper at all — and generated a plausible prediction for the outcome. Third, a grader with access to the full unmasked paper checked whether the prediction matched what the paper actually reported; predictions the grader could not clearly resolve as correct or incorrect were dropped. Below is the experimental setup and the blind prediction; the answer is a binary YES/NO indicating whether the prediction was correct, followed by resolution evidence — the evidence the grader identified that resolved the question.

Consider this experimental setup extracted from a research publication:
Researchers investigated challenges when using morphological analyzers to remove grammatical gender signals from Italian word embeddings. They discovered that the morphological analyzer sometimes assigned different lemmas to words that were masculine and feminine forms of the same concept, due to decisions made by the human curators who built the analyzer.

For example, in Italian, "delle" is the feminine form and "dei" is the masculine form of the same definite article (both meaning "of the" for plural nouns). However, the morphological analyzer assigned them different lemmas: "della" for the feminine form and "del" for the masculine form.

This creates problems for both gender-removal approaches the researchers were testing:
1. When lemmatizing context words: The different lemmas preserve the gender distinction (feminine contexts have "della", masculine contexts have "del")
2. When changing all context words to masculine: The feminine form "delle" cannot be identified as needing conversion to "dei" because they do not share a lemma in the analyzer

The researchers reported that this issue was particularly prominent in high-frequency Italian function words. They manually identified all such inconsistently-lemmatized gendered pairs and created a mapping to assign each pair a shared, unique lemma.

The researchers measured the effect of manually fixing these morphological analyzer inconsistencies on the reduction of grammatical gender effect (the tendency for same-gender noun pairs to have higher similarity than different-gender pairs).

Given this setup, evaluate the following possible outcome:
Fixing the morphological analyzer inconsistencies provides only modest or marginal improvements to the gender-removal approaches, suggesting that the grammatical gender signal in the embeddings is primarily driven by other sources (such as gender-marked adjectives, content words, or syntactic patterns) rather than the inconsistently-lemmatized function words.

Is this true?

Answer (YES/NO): NO